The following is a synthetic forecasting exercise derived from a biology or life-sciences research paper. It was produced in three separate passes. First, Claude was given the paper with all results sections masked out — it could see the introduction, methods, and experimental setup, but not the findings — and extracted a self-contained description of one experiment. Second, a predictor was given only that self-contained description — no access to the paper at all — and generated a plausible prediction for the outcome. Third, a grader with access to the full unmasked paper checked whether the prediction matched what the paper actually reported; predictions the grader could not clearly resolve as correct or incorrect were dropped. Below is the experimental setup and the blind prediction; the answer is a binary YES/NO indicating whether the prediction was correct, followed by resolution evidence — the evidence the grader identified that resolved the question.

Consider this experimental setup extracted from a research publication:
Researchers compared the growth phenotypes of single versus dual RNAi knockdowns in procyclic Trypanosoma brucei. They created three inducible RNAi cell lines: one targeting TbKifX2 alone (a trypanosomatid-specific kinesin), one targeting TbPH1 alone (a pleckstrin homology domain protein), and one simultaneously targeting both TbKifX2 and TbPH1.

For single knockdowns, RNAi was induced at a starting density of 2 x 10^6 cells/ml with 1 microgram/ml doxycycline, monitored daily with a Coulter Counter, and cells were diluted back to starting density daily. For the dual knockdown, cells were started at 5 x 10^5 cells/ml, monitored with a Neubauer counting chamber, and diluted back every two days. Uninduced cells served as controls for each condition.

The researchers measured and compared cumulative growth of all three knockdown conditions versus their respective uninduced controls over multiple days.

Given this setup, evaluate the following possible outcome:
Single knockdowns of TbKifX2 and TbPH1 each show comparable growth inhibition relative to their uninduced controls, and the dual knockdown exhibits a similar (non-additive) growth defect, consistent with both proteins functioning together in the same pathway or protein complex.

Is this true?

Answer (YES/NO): NO